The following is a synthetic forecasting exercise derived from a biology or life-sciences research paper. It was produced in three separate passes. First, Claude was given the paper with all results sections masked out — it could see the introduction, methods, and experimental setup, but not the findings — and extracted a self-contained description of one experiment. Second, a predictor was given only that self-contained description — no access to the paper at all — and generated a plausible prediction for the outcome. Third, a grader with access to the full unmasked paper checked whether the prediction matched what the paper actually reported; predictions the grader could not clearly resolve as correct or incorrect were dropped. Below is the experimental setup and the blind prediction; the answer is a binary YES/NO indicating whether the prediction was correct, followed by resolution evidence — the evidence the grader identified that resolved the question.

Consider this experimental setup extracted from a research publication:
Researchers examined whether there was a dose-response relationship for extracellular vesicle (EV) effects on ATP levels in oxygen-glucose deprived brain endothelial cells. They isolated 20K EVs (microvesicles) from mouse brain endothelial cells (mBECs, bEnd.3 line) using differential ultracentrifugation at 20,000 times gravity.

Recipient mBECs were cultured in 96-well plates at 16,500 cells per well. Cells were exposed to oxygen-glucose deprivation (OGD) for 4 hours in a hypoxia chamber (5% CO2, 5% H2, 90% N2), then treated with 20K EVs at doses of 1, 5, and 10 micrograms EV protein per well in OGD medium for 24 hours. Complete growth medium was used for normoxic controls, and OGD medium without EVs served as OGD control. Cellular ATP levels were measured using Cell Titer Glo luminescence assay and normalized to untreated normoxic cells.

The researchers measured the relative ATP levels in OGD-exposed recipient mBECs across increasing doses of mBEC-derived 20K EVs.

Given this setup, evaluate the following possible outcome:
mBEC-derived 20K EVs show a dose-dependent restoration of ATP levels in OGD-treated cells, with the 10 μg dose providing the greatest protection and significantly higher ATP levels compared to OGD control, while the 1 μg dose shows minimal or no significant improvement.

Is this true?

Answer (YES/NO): NO